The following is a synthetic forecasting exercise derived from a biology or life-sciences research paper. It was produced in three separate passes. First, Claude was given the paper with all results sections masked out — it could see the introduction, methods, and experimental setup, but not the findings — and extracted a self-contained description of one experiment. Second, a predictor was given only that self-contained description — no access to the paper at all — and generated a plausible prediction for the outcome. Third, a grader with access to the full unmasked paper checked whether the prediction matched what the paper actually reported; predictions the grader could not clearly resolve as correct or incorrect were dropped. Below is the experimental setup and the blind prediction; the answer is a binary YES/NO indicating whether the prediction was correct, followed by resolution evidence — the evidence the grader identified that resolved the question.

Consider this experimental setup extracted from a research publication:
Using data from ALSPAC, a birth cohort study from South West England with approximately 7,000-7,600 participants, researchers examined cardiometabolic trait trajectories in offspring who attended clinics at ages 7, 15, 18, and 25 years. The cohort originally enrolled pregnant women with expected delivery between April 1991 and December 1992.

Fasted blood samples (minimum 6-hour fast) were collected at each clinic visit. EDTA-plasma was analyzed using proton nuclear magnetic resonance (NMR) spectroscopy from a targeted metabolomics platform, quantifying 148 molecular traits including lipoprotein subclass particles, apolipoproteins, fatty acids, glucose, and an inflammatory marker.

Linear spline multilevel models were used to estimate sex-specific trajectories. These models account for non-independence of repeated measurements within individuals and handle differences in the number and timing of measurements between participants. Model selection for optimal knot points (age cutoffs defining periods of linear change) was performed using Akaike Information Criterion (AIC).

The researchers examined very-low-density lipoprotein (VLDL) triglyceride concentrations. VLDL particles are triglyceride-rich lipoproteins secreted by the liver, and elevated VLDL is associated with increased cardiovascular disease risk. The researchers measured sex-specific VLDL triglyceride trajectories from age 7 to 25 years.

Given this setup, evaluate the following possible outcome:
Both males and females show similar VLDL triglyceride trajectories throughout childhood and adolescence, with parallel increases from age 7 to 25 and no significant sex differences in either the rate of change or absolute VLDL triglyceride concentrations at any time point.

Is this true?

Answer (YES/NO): NO